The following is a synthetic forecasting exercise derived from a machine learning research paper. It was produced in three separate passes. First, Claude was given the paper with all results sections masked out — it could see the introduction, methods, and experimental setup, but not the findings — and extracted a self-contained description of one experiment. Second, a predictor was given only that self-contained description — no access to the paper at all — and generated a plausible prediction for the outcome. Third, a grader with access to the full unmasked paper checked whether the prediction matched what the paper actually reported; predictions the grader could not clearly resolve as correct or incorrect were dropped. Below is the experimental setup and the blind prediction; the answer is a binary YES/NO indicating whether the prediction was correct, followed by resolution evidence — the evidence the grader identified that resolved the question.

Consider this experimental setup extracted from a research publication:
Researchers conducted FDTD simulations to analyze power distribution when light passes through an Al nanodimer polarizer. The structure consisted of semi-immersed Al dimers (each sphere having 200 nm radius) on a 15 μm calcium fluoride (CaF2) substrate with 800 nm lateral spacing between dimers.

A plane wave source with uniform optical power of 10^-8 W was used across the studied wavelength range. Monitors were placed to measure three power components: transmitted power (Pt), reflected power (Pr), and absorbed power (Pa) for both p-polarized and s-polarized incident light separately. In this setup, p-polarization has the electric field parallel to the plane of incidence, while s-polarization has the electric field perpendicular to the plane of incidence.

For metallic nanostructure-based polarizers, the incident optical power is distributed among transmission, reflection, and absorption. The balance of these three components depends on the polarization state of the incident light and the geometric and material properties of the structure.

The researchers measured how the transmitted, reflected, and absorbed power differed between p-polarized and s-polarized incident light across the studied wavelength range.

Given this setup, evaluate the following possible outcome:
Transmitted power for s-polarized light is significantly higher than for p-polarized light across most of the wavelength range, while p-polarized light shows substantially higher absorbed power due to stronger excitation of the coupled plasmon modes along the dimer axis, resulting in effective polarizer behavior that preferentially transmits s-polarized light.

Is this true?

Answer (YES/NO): NO